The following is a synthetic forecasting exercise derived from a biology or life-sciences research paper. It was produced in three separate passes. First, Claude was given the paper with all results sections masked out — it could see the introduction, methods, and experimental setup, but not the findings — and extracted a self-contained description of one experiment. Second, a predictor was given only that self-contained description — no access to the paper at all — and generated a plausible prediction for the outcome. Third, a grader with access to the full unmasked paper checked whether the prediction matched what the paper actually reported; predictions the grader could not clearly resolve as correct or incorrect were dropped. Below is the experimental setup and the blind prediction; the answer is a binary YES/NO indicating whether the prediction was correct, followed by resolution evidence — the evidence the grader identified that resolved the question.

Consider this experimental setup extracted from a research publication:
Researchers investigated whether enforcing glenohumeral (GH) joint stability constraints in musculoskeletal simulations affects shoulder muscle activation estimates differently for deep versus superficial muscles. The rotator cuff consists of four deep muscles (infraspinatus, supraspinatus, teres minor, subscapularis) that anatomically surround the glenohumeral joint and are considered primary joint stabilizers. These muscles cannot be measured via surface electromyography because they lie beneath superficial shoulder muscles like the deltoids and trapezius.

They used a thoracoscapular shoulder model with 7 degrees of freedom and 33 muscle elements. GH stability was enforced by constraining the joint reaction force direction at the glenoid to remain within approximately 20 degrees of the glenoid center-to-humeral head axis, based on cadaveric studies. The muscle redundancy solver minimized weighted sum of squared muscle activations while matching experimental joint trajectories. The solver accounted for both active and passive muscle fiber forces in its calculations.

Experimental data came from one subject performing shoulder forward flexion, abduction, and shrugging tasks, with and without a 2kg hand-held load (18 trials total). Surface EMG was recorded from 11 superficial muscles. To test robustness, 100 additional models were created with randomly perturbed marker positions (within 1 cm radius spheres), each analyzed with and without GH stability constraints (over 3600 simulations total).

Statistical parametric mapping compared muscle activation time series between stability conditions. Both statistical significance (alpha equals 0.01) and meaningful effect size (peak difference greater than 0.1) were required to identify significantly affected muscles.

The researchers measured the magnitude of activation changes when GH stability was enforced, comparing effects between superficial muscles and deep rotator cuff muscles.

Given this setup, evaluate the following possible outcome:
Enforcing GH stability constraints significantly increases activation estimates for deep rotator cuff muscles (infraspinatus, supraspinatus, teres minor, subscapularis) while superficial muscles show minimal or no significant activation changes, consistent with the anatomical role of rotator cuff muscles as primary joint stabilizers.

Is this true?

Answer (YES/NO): YES